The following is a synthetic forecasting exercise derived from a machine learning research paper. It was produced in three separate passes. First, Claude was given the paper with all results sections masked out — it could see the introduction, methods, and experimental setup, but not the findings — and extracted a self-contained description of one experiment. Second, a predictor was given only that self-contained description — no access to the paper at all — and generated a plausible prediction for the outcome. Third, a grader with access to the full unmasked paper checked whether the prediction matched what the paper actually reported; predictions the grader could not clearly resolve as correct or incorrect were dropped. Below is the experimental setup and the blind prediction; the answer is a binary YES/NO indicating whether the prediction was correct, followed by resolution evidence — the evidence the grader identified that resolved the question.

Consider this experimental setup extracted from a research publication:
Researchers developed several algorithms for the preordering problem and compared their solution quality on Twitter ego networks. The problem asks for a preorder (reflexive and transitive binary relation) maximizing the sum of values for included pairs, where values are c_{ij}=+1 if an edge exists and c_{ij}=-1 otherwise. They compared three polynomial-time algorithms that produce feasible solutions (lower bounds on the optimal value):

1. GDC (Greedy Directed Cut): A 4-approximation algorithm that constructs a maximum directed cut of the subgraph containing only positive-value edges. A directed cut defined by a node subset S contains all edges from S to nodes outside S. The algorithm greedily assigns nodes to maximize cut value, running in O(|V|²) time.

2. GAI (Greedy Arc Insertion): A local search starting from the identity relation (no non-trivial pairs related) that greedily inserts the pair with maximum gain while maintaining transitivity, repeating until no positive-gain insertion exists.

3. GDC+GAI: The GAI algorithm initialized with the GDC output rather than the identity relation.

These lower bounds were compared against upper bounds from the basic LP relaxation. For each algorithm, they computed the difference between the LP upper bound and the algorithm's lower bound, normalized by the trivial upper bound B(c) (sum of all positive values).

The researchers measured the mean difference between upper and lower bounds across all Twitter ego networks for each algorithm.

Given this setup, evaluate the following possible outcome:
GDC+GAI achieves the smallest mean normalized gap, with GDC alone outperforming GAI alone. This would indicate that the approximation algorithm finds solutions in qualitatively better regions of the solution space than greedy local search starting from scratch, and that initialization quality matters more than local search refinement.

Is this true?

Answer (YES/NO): YES